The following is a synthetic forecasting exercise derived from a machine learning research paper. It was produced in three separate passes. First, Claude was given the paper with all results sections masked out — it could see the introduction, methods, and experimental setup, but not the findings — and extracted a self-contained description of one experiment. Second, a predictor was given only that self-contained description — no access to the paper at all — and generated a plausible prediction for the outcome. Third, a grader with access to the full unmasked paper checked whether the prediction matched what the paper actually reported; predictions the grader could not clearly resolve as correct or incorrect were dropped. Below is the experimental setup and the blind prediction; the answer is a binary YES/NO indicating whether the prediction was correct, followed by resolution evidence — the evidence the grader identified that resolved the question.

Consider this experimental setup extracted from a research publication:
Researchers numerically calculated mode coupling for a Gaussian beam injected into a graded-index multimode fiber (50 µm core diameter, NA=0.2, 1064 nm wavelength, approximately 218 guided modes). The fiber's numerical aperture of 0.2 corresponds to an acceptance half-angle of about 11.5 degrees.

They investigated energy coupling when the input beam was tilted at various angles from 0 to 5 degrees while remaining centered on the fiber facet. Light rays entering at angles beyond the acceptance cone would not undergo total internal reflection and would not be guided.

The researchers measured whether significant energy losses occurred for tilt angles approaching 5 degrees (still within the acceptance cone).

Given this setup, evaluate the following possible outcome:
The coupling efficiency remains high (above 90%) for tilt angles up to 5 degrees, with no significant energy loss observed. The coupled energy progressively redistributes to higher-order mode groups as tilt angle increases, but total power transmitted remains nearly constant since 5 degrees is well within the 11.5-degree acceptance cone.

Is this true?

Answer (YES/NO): YES